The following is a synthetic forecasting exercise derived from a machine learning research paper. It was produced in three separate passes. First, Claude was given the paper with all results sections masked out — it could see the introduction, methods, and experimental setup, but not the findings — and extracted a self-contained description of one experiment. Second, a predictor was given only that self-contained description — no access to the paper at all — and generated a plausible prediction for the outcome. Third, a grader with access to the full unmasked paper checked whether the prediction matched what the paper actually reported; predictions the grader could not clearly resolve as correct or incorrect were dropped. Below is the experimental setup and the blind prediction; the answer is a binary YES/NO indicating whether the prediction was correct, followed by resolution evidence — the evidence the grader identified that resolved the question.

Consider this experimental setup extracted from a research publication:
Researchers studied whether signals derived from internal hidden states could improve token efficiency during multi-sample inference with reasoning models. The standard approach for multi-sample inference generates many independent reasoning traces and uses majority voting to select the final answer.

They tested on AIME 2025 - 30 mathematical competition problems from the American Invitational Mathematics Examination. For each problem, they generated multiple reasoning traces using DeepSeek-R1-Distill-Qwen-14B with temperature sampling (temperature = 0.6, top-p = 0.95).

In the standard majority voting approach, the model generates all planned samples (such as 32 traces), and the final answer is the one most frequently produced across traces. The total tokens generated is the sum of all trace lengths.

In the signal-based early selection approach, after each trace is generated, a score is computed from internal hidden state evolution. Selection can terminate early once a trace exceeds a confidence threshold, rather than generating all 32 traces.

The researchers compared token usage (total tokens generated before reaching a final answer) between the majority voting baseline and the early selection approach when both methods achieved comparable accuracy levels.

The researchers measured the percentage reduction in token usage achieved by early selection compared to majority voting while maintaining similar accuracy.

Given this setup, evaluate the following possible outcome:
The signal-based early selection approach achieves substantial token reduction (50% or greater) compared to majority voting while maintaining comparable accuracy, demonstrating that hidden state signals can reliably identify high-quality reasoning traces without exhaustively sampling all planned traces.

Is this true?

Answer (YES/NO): YES